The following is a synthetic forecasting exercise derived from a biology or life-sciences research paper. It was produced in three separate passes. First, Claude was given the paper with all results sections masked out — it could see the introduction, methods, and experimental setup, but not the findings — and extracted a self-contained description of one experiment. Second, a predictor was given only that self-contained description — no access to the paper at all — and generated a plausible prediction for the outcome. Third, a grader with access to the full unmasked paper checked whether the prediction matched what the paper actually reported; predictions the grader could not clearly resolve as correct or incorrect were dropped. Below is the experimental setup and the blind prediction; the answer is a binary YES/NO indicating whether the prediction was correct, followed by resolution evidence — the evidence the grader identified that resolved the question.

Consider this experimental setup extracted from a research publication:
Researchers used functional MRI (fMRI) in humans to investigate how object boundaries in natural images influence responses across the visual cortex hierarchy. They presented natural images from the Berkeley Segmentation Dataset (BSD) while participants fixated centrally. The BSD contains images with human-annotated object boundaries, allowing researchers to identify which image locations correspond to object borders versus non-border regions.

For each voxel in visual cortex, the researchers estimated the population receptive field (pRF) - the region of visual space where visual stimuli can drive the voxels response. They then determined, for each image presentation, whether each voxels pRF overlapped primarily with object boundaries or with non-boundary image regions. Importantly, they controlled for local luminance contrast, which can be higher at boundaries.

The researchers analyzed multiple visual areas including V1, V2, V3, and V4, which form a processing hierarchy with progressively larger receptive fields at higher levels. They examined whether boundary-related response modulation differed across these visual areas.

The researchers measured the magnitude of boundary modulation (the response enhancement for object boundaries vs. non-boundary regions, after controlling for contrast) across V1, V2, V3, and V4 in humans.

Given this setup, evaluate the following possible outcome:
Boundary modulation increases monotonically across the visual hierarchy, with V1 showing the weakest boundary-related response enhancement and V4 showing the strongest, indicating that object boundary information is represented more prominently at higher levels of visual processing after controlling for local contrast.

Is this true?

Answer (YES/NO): NO